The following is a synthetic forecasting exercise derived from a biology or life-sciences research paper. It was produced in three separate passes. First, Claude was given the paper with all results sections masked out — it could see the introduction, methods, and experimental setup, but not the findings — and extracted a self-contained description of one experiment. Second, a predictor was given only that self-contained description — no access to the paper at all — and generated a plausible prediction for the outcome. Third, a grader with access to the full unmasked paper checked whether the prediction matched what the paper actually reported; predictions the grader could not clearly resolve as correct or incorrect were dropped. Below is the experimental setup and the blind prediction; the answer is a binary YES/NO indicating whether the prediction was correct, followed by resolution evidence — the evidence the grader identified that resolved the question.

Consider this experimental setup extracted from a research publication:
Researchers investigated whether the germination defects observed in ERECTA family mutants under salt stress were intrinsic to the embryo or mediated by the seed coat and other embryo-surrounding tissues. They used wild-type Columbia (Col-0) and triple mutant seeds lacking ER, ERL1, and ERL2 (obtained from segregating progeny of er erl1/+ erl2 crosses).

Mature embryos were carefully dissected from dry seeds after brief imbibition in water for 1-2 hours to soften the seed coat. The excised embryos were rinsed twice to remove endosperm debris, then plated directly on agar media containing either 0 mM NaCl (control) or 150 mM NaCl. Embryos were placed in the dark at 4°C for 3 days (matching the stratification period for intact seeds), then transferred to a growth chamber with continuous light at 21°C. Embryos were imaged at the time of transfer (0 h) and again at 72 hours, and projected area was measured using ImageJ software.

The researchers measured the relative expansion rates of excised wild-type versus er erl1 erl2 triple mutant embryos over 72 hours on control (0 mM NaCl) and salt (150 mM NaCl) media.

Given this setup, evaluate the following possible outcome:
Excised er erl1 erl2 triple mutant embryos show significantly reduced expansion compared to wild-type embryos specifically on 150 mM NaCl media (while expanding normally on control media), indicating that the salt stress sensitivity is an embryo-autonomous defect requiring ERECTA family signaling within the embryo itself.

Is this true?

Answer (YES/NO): NO